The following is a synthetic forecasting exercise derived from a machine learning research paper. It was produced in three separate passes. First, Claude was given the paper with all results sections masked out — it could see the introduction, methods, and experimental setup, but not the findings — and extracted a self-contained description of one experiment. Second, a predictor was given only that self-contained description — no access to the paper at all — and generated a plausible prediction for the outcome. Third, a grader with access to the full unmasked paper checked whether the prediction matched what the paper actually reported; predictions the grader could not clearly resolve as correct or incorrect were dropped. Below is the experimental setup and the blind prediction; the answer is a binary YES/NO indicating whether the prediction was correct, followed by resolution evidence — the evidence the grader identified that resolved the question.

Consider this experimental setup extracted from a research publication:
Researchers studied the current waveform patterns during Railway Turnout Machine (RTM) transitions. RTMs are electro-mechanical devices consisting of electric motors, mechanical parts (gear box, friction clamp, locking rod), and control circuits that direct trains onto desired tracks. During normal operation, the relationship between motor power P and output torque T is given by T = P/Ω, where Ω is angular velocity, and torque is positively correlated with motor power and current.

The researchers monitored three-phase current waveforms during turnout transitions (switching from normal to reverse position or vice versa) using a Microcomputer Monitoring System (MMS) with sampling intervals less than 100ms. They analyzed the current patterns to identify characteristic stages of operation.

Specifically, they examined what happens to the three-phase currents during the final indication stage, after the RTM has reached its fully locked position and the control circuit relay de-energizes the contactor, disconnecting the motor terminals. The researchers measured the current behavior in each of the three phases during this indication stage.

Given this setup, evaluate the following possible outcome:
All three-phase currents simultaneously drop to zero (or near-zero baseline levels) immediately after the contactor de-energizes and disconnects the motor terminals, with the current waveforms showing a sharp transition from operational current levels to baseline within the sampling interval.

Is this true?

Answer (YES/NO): NO